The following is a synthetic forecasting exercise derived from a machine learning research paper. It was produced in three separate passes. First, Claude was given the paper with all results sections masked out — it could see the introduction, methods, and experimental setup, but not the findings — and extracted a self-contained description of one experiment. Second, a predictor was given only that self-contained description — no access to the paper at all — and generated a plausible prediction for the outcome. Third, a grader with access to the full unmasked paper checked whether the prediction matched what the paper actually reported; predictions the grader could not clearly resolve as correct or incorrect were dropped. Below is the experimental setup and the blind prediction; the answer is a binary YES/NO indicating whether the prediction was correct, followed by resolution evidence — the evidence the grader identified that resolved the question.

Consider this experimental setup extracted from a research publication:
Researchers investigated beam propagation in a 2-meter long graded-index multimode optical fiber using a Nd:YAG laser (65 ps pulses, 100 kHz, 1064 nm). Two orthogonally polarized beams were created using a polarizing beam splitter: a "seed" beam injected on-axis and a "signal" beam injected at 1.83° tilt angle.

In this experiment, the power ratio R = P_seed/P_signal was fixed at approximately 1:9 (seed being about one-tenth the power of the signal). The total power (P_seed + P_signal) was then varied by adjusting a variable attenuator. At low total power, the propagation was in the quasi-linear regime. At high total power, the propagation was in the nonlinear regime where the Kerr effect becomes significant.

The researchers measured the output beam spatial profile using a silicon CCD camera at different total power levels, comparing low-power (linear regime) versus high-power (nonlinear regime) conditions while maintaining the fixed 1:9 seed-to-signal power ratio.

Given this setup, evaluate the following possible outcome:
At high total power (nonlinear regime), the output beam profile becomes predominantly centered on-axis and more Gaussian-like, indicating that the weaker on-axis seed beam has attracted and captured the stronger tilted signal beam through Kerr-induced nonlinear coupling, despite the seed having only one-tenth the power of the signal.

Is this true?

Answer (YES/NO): YES